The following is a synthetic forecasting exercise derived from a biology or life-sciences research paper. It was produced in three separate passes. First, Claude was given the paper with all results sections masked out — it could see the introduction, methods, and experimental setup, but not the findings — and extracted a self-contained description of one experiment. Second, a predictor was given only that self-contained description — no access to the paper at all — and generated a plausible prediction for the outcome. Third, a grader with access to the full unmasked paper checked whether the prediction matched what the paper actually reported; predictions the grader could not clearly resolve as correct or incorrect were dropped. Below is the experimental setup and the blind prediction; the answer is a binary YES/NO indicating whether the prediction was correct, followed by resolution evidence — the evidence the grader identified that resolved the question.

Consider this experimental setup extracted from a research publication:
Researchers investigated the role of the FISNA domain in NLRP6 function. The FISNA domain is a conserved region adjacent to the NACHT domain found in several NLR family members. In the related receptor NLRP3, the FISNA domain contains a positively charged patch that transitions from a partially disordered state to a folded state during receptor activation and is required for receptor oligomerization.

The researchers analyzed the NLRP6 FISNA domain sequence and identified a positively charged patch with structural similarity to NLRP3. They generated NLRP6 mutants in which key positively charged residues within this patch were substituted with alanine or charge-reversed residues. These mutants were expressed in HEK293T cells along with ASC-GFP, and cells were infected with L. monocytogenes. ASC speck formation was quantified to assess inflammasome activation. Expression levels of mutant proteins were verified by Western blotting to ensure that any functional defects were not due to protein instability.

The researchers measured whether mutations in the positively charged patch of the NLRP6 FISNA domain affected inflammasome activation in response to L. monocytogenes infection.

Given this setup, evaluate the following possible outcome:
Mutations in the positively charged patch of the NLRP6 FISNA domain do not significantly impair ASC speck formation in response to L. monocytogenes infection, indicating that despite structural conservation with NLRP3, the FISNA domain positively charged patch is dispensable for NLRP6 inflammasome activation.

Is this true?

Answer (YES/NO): NO